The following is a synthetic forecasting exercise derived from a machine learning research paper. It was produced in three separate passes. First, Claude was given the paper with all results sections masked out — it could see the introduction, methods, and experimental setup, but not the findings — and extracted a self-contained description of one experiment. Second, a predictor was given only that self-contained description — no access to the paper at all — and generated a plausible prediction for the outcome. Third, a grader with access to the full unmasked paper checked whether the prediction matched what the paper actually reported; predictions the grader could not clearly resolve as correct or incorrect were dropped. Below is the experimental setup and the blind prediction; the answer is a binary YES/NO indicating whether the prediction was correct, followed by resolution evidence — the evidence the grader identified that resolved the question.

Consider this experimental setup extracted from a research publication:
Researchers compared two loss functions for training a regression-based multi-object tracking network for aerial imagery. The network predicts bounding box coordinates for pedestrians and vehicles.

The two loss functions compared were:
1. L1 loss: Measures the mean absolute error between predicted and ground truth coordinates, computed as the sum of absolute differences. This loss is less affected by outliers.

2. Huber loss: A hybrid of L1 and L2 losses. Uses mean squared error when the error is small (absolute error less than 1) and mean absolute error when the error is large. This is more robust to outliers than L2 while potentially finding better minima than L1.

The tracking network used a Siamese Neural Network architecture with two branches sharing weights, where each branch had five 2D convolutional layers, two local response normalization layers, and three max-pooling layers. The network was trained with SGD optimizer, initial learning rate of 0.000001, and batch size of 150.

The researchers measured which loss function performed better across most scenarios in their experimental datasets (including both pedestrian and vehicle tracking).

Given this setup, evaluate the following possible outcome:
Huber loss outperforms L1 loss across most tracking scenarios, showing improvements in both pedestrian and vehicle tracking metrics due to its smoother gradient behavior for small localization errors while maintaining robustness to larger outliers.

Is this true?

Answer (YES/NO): NO